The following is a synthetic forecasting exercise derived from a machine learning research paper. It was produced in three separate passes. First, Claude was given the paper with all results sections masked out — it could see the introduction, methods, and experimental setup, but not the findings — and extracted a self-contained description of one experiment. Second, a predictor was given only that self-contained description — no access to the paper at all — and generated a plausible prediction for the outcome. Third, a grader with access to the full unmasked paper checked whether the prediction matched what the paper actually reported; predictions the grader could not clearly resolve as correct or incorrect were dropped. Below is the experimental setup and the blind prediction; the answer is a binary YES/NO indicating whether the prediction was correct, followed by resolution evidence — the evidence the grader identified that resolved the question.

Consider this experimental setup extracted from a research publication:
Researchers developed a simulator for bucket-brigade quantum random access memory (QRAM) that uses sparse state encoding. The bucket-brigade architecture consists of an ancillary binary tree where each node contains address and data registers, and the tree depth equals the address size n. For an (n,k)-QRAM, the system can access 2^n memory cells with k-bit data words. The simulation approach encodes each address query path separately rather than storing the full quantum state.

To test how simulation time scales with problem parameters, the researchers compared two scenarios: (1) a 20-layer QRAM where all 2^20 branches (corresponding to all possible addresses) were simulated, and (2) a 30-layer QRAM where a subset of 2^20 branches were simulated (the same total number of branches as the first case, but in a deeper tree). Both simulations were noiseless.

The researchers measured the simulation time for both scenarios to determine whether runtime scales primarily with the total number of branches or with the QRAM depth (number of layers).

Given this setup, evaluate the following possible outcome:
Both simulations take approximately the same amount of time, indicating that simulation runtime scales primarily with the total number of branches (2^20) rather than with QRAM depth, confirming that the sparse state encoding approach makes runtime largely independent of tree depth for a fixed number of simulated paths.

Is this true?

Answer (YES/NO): YES